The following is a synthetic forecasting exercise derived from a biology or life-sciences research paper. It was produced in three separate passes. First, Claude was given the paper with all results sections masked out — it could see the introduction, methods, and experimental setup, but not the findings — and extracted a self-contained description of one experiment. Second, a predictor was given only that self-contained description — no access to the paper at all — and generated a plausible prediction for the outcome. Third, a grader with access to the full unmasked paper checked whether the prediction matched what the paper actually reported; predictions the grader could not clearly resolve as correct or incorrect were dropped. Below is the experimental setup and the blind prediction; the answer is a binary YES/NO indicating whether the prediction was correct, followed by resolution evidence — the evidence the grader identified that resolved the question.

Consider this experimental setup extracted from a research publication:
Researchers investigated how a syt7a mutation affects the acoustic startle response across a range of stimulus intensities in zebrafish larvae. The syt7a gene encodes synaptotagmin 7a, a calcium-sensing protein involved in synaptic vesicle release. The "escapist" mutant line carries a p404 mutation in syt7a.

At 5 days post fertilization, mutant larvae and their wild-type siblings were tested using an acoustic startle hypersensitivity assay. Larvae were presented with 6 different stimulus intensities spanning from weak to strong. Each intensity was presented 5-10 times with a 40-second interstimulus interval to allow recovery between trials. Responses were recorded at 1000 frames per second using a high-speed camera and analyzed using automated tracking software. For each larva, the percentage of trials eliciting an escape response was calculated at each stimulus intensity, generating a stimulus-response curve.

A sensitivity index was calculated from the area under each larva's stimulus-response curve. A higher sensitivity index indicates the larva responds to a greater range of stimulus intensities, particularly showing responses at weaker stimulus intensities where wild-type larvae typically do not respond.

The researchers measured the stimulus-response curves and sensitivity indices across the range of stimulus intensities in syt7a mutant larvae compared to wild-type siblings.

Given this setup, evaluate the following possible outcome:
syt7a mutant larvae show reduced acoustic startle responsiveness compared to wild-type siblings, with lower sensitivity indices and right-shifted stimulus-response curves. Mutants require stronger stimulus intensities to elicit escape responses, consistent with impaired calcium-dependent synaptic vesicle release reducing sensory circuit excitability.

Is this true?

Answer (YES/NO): NO